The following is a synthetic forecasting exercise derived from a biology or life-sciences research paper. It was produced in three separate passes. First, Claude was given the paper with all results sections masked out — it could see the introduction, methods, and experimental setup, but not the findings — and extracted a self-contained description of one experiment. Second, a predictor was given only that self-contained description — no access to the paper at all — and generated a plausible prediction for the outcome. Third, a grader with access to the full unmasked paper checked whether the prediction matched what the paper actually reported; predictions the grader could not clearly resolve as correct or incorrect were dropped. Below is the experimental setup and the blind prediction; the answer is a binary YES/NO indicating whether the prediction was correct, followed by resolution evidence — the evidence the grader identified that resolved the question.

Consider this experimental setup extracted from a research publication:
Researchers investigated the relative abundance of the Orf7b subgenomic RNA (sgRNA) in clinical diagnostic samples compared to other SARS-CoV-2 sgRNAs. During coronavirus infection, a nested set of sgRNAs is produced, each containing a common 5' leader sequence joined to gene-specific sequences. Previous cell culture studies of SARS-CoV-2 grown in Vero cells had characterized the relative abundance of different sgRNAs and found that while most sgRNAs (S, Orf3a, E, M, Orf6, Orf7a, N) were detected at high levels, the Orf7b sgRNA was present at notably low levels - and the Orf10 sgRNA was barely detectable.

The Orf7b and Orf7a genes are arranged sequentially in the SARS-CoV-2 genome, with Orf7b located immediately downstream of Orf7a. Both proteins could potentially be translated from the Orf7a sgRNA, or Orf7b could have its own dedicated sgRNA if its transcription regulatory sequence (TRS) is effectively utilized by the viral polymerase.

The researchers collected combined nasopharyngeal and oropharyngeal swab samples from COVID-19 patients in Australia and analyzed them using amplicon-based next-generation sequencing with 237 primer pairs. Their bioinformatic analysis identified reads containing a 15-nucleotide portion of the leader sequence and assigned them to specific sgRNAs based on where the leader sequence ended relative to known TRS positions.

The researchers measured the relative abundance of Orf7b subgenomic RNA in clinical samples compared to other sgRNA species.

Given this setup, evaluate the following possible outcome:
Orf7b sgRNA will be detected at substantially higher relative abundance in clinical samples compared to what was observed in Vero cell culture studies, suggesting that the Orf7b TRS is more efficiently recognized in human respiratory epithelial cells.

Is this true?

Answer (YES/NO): NO